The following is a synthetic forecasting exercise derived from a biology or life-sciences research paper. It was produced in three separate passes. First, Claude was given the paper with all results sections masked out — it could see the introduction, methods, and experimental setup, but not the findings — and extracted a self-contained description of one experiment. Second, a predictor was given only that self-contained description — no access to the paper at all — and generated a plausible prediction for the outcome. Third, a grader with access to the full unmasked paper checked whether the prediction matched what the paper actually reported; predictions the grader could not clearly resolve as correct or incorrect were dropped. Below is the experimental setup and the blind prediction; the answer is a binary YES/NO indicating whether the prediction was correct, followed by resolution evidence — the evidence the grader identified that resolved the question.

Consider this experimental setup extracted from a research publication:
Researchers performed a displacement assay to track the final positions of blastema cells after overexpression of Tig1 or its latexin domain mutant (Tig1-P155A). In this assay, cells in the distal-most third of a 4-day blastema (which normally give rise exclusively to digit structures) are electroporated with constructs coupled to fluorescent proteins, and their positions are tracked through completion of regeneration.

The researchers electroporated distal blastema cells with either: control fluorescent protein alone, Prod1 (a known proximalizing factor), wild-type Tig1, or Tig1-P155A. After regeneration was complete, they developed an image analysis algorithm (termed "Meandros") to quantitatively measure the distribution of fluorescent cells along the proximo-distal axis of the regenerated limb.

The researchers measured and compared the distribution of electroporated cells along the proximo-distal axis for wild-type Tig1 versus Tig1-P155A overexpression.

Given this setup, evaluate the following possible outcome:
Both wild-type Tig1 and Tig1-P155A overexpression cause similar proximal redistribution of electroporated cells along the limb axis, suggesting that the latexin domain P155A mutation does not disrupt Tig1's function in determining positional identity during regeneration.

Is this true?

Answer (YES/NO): NO